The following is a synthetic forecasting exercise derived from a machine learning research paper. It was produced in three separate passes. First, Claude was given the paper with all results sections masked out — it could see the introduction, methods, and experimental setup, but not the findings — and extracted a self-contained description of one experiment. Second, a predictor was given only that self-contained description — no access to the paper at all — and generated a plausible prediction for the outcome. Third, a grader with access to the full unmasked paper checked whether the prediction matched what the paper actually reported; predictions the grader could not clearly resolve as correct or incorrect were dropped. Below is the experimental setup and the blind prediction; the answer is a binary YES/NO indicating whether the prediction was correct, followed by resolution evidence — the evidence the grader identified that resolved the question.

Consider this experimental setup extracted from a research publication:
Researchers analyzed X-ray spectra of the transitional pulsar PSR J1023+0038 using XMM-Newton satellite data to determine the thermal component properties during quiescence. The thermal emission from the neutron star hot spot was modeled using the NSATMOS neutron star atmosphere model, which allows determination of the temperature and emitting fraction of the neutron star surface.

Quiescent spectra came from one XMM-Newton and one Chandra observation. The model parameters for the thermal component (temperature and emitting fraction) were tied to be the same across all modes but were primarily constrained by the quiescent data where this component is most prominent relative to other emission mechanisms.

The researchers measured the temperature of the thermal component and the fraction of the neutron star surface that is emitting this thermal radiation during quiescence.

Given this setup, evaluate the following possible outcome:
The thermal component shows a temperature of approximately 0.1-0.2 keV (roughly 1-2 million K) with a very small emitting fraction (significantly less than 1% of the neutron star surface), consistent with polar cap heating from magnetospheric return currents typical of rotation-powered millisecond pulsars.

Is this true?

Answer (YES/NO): NO